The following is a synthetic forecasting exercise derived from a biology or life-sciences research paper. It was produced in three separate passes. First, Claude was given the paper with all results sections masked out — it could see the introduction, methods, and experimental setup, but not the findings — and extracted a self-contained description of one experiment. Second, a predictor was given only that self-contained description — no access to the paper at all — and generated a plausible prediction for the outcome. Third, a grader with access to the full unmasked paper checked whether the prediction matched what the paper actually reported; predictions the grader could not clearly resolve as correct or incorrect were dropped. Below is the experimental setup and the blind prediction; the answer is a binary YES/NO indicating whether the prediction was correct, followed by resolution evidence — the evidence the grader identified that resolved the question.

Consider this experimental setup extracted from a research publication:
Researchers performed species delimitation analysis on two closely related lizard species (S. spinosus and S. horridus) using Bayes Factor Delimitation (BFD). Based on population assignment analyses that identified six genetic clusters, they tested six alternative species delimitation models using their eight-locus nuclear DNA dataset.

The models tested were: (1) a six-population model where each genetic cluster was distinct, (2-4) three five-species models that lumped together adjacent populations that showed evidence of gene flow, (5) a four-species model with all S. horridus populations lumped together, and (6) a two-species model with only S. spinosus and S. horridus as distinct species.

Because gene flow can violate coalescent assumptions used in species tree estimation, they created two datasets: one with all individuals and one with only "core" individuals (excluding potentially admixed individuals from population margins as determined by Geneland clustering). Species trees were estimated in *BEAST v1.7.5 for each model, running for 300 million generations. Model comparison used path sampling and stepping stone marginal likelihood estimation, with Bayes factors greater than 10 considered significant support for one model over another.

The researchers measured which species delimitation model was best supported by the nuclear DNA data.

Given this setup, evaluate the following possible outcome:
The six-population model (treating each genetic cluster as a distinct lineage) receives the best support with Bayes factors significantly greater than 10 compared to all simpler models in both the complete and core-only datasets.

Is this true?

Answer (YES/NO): YES